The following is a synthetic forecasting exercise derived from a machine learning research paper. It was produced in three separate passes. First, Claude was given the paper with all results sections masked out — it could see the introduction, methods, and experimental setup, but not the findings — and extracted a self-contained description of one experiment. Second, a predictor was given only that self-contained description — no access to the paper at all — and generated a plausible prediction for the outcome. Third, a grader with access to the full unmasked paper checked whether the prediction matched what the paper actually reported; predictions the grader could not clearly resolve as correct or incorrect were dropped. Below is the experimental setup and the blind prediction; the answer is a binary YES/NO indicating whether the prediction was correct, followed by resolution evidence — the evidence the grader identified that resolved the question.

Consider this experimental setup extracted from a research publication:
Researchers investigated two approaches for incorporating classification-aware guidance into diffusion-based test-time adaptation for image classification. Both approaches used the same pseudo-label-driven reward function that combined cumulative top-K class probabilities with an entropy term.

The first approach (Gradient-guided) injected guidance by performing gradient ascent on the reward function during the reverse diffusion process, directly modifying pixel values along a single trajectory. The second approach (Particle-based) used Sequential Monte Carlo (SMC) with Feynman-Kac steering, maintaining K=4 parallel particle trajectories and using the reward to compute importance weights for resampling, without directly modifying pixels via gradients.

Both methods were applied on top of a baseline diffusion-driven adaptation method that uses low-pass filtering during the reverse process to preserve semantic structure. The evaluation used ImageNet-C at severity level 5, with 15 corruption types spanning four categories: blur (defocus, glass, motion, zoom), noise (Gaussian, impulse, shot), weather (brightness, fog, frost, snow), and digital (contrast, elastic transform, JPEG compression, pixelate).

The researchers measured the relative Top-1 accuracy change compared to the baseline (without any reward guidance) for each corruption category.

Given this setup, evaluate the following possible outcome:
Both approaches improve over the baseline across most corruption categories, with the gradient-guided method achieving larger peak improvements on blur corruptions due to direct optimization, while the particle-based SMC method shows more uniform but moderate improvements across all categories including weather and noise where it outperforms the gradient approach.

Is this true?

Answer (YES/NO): NO